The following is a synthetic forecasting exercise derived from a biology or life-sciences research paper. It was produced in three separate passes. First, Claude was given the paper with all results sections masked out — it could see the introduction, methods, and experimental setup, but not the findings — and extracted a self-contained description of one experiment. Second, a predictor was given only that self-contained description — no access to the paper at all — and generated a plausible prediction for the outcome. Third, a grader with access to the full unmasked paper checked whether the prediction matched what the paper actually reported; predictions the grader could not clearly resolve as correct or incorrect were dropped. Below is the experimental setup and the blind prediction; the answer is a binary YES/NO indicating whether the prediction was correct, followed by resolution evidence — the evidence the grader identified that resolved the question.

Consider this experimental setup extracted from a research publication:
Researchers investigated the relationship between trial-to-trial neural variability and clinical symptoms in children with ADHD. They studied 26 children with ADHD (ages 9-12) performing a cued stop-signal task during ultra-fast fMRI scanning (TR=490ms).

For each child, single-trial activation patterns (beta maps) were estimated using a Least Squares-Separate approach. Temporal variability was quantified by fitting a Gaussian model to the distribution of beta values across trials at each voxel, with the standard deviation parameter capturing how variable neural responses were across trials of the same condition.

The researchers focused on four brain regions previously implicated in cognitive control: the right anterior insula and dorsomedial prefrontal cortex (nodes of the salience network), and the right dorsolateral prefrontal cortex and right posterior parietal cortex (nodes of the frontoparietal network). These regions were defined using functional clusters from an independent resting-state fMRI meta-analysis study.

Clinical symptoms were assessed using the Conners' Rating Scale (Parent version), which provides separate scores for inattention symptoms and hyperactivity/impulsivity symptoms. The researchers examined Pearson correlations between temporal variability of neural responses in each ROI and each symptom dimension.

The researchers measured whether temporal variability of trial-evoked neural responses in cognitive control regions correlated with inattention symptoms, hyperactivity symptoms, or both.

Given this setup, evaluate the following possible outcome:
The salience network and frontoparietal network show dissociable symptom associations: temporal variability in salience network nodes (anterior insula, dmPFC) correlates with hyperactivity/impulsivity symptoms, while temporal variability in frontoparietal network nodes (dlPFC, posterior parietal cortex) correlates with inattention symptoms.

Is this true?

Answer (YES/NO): NO